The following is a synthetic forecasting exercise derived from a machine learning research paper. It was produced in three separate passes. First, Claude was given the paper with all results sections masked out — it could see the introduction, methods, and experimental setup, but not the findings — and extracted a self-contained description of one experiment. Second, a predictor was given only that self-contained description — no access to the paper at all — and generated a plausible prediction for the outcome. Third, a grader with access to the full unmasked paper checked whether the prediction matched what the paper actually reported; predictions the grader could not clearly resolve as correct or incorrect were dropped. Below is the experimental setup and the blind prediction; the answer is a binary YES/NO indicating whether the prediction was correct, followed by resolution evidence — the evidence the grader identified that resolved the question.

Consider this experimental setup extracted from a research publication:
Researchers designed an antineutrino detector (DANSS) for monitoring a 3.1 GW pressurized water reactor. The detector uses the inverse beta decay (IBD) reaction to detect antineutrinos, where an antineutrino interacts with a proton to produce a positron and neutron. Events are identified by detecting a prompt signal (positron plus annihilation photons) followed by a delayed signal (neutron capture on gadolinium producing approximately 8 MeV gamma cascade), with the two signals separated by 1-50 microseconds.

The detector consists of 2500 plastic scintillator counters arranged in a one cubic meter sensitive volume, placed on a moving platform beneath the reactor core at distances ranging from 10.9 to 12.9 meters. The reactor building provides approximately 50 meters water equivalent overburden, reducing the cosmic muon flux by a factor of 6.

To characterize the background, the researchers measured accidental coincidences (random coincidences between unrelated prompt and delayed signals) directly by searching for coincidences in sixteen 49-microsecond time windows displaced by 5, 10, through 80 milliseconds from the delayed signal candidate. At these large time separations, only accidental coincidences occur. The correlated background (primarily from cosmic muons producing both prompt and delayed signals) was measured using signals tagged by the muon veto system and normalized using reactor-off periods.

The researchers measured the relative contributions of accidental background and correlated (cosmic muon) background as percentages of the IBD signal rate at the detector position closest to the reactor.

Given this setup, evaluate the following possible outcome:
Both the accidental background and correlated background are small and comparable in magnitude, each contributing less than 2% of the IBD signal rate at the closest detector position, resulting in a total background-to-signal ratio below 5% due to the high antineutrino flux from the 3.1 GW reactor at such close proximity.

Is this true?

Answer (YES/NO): NO